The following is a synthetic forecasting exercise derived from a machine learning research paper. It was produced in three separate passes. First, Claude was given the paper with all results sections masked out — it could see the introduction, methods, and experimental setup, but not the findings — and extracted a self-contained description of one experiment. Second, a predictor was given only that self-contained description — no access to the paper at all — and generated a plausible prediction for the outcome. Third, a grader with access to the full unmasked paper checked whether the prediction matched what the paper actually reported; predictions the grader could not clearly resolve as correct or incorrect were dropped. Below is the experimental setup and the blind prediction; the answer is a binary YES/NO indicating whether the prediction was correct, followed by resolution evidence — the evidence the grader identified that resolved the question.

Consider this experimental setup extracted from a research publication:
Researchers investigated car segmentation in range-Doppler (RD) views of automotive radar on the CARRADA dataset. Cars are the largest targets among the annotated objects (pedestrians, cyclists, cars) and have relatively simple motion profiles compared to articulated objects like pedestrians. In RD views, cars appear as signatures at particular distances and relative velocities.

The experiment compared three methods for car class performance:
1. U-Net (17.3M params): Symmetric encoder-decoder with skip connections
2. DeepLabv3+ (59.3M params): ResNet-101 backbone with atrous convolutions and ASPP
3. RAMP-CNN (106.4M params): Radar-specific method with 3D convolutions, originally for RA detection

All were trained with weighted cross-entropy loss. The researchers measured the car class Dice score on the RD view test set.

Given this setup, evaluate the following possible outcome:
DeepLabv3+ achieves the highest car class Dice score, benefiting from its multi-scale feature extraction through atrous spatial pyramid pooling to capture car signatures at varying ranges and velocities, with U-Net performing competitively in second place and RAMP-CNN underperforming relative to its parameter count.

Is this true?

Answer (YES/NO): NO